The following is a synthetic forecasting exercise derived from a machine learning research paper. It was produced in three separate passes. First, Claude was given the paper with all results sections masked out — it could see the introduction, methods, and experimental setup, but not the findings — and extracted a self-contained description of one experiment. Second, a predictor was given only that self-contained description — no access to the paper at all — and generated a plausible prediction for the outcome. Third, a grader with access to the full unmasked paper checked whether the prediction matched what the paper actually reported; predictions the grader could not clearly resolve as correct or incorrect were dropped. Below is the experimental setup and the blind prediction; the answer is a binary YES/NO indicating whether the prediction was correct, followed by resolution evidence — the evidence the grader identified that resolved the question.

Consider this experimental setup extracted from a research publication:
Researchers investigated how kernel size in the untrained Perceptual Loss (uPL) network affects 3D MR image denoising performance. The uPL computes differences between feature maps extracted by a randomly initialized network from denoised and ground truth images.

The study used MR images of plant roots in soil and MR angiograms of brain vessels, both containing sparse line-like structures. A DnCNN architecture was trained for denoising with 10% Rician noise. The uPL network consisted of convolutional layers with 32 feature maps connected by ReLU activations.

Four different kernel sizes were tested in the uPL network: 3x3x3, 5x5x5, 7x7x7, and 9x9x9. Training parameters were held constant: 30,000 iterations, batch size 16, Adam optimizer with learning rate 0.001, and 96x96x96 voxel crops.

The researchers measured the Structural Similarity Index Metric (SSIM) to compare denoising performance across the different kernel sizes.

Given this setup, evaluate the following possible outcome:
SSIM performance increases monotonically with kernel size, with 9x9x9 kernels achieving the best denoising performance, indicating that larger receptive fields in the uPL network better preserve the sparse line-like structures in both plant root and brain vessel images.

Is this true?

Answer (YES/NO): NO